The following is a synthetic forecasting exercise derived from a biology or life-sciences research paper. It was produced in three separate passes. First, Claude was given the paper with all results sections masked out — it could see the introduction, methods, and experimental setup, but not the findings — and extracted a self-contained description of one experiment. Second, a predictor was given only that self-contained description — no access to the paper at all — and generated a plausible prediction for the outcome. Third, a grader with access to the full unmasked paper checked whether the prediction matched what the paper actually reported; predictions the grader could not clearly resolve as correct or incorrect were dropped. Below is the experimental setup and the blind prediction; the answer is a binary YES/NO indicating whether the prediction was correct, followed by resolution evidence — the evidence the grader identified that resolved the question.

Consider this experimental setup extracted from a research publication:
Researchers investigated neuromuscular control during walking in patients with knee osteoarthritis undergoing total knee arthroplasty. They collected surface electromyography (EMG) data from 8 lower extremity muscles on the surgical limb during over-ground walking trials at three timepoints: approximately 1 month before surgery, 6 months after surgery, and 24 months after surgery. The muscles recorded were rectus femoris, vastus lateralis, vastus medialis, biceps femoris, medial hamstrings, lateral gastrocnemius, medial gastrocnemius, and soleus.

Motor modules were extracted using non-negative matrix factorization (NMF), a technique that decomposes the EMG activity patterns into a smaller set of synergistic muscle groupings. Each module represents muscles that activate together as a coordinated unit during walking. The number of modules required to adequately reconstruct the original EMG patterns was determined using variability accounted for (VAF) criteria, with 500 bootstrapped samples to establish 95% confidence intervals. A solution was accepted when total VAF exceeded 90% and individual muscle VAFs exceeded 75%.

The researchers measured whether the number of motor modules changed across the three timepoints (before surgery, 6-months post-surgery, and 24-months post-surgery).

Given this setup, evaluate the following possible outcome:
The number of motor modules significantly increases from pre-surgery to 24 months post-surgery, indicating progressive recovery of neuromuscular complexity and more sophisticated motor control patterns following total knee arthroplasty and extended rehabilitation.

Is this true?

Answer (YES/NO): NO